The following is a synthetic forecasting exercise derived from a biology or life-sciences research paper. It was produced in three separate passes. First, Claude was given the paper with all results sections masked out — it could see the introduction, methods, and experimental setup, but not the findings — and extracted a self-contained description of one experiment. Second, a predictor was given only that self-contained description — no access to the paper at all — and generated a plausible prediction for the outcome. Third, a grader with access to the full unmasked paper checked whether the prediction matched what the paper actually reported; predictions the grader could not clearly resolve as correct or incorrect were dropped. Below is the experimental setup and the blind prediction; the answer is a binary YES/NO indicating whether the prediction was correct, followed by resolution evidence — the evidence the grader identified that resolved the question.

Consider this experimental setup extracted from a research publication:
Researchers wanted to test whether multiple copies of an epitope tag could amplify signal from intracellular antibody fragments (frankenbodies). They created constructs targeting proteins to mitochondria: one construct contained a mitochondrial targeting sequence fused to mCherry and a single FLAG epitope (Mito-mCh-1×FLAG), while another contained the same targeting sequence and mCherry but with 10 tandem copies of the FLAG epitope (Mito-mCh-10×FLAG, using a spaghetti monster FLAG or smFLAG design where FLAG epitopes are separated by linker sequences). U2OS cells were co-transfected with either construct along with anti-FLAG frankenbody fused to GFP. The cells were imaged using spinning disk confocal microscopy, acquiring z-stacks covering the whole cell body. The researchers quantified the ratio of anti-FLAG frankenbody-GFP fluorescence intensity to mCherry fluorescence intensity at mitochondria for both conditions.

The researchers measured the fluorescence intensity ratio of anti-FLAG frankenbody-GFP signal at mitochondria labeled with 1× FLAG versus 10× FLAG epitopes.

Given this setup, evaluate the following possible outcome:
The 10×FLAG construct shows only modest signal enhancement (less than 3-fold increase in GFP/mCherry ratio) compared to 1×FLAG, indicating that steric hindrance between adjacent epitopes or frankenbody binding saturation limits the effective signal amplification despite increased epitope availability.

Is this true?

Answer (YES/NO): NO